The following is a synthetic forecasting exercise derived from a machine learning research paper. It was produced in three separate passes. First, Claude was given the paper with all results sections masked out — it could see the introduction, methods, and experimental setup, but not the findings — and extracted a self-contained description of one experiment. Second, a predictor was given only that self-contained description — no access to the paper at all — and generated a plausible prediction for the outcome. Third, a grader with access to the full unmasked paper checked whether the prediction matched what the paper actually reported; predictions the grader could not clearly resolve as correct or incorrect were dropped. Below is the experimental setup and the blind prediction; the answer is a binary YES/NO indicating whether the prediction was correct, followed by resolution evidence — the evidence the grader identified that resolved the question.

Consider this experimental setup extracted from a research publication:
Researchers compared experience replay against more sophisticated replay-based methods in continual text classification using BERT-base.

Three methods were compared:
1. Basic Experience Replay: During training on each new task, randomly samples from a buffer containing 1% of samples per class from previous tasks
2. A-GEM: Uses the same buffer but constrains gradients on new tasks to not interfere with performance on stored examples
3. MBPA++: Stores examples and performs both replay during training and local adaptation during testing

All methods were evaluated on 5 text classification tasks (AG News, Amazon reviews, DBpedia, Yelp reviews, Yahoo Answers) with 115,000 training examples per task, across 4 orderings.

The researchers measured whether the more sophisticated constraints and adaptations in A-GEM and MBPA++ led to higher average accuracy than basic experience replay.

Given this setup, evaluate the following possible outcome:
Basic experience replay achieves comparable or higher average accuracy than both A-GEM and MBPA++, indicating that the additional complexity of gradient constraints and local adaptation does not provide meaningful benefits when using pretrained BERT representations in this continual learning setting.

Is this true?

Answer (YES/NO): NO